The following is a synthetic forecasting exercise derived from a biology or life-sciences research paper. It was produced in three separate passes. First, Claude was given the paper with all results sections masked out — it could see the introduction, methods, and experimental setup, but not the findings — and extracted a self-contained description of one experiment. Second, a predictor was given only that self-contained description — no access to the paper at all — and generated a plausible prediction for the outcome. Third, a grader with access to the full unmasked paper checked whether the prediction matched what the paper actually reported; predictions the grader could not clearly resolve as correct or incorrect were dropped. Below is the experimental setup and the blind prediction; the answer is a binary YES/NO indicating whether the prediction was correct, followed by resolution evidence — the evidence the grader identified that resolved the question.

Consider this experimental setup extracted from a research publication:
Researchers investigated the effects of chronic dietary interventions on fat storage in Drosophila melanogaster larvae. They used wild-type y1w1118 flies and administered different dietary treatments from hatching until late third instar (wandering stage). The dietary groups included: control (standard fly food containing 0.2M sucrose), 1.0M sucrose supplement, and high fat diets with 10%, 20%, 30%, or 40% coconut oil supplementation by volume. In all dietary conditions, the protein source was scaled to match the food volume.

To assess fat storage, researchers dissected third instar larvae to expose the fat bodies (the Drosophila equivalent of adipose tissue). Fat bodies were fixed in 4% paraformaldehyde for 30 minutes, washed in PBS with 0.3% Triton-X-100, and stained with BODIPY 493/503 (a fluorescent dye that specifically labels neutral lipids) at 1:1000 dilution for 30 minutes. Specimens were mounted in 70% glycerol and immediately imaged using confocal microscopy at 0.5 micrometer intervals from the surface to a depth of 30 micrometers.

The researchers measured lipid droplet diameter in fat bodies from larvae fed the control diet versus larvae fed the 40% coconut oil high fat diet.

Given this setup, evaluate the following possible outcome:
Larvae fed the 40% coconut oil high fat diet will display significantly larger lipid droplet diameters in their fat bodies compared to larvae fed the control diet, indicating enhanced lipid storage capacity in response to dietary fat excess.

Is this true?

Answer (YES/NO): YES